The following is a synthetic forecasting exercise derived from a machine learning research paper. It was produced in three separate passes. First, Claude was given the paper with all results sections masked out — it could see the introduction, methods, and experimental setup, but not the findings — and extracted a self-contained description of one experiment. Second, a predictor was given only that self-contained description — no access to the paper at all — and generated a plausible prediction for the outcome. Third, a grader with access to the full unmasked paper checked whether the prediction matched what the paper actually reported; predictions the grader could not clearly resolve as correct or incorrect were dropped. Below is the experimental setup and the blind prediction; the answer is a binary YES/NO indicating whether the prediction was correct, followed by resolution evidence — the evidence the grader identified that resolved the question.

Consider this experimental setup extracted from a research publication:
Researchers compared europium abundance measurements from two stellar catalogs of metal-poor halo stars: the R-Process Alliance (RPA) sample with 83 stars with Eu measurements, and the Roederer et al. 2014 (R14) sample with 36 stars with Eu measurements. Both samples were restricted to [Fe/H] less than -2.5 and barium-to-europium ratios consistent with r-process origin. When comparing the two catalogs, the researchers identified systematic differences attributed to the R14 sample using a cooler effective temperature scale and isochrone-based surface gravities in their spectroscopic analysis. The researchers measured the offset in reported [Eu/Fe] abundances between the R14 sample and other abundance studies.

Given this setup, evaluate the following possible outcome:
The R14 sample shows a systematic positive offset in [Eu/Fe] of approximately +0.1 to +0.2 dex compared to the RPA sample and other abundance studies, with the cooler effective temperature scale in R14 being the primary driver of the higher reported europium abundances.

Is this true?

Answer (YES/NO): NO